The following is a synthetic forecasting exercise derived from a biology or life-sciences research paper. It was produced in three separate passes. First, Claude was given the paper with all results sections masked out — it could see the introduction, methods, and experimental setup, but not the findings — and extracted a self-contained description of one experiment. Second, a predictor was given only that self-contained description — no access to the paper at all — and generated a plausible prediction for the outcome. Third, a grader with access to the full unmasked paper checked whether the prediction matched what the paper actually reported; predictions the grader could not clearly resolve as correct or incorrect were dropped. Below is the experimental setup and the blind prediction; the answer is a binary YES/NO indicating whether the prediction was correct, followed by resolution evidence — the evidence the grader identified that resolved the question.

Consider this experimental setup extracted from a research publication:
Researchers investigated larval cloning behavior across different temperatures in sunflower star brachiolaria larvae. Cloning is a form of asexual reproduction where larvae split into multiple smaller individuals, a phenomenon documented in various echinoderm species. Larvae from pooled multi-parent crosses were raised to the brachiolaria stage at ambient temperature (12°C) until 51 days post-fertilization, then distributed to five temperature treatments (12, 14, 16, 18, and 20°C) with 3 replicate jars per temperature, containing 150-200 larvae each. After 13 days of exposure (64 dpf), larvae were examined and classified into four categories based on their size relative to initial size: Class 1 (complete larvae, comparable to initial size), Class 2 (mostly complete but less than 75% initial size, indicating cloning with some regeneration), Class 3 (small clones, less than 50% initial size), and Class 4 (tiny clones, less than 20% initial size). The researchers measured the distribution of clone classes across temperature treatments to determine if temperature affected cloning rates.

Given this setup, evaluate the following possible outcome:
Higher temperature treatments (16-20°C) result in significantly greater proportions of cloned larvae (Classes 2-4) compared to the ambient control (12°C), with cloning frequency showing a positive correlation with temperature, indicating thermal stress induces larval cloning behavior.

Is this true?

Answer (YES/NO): NO